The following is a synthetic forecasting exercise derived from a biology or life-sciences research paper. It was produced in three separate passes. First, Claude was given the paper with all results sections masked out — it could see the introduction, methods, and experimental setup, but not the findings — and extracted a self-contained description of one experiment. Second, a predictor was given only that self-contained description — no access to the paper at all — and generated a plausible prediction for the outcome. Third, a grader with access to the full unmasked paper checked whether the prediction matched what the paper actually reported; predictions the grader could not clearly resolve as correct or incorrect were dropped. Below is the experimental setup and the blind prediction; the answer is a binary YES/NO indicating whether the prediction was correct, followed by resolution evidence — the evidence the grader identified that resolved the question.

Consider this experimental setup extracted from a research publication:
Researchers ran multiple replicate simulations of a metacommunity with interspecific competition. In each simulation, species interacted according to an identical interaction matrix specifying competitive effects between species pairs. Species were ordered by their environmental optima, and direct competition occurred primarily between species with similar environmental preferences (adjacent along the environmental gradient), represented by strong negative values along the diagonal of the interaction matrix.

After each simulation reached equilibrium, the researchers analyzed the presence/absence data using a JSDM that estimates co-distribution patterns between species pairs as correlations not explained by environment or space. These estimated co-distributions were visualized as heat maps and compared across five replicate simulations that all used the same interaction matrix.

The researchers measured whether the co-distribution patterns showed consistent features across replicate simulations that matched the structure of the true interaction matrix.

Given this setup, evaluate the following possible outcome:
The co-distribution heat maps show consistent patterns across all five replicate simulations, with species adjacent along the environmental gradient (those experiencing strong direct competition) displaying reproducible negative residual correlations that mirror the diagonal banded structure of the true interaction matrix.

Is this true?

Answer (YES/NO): YES